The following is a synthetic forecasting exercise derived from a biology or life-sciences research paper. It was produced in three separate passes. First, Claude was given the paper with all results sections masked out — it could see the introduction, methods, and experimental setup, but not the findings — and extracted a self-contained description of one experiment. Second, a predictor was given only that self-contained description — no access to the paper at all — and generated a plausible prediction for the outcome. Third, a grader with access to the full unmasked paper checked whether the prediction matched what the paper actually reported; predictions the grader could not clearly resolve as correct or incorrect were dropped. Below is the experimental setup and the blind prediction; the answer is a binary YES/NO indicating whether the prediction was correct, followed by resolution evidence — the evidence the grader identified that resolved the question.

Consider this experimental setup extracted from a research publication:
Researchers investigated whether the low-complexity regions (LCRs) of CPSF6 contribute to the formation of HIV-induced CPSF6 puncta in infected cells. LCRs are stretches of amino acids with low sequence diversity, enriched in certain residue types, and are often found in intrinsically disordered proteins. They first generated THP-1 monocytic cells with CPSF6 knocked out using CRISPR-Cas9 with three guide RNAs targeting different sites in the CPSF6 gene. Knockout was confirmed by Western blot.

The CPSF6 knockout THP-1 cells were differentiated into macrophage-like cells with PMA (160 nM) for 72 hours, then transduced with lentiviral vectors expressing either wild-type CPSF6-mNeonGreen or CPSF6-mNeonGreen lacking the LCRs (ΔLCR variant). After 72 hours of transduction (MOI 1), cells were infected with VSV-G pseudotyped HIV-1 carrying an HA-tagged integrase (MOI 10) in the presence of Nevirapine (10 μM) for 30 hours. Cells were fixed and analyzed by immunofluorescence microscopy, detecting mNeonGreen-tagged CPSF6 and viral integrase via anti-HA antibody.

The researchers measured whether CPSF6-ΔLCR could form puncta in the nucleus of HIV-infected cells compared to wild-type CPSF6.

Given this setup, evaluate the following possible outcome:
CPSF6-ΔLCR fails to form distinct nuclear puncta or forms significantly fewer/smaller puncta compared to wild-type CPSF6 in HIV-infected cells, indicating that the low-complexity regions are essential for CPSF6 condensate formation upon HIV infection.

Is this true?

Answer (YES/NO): NO